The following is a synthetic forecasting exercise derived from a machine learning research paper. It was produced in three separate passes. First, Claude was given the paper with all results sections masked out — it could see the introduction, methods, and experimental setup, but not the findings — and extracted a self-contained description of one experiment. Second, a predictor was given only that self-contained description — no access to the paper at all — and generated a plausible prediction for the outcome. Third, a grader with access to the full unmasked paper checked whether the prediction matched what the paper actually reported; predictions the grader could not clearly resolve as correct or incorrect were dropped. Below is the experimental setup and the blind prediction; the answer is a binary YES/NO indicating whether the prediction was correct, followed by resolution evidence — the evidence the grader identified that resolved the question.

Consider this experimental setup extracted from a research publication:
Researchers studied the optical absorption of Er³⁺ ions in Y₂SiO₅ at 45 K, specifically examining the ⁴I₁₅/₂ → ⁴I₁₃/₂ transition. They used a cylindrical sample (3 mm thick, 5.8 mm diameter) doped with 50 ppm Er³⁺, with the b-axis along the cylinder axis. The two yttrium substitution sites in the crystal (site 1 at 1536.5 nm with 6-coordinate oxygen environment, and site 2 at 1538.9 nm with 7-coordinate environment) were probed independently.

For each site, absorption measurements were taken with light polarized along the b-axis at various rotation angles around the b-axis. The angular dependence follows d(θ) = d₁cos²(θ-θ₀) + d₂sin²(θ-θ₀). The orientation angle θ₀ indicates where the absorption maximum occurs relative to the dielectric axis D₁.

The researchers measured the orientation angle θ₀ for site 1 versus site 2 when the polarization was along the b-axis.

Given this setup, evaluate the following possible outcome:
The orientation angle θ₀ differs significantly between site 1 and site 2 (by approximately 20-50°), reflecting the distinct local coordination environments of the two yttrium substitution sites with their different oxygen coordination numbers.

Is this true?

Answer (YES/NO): YES